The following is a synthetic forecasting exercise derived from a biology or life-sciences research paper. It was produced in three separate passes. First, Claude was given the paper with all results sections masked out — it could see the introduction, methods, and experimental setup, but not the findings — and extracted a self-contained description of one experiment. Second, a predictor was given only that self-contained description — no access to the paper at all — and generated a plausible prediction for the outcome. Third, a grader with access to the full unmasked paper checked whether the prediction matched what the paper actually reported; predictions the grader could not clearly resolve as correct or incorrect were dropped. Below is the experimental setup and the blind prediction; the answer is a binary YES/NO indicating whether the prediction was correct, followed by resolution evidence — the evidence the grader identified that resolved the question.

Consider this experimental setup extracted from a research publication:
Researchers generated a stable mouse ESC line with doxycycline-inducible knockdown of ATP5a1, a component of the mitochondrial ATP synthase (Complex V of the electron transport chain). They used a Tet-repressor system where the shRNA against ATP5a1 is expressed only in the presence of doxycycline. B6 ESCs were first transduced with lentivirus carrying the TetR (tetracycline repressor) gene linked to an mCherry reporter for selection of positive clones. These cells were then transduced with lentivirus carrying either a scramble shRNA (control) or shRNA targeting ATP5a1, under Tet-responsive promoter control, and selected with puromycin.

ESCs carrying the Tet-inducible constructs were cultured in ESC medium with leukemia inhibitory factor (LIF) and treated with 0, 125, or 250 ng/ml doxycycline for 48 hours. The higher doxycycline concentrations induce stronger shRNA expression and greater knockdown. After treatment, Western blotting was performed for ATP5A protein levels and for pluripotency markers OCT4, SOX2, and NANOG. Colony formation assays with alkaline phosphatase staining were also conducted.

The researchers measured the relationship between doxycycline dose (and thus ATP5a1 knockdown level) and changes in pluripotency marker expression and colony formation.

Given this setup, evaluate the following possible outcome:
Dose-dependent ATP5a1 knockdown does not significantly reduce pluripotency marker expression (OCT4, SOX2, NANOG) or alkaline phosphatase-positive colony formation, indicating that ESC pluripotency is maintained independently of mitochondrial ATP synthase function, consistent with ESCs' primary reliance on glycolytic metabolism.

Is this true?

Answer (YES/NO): NO